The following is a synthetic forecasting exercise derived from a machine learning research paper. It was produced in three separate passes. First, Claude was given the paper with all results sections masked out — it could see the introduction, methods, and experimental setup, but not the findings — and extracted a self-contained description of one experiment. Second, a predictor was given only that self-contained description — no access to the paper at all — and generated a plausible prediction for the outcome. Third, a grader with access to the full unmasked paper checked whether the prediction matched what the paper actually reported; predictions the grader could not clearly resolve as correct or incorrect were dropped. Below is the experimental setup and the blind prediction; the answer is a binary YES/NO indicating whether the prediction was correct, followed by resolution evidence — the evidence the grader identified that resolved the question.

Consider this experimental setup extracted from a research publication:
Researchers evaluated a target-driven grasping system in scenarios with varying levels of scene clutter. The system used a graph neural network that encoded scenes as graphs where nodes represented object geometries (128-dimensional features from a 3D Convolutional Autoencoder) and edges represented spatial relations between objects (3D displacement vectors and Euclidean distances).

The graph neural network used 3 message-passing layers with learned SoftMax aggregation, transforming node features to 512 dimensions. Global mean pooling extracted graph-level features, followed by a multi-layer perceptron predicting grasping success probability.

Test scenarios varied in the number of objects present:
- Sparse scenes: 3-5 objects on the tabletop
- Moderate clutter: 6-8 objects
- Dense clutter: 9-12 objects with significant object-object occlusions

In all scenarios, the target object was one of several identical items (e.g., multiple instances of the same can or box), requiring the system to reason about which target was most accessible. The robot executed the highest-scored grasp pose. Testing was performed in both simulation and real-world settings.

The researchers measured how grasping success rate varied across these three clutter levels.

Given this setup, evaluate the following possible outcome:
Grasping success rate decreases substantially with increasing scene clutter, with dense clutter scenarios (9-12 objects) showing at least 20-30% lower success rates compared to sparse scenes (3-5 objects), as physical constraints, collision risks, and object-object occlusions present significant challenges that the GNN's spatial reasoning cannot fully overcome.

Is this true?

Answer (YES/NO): NO